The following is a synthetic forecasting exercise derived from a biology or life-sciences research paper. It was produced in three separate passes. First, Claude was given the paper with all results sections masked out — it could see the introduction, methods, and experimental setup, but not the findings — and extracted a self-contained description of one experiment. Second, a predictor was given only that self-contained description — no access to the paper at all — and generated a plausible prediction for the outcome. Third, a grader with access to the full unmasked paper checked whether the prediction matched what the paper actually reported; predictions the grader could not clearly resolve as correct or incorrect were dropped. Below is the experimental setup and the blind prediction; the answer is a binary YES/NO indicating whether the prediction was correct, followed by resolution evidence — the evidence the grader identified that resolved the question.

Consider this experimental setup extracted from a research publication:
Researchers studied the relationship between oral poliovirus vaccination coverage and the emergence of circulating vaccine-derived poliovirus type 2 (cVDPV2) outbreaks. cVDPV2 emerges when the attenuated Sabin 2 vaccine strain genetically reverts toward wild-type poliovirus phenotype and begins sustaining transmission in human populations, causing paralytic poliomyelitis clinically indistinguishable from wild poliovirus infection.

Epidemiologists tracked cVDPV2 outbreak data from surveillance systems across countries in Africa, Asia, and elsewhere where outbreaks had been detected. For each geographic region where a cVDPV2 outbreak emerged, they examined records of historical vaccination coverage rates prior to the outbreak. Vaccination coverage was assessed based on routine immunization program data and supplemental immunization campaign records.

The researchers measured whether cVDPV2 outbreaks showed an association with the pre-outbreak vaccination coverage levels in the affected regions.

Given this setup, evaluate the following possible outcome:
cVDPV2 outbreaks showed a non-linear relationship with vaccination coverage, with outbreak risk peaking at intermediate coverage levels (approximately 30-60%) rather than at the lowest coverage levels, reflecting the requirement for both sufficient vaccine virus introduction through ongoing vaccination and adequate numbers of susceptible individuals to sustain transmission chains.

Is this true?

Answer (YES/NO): NO